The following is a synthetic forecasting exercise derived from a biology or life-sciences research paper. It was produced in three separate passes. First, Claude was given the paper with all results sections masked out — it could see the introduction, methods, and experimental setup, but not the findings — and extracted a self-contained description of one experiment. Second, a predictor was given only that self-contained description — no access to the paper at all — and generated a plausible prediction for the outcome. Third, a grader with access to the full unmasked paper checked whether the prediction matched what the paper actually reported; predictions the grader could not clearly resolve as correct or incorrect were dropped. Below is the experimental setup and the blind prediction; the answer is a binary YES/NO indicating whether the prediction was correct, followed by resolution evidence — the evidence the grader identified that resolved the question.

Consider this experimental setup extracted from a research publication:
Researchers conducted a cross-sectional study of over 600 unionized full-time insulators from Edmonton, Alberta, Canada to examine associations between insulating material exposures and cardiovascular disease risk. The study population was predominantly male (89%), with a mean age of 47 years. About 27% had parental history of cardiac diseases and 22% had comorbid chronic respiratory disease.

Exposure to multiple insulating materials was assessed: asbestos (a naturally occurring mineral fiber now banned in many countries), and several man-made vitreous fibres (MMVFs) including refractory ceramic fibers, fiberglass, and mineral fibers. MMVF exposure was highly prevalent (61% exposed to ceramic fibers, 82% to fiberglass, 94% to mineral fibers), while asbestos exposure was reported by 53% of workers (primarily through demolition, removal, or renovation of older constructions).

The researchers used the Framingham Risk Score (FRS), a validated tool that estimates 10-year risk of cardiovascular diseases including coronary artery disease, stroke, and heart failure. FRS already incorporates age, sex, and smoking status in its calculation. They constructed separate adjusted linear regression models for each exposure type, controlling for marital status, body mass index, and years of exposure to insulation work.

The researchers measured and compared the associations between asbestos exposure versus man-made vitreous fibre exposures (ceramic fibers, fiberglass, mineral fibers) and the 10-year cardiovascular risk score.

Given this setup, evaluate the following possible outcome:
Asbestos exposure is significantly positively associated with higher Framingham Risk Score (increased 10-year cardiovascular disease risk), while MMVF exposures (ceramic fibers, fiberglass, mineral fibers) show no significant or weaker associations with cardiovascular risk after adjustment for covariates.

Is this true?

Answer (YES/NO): YES